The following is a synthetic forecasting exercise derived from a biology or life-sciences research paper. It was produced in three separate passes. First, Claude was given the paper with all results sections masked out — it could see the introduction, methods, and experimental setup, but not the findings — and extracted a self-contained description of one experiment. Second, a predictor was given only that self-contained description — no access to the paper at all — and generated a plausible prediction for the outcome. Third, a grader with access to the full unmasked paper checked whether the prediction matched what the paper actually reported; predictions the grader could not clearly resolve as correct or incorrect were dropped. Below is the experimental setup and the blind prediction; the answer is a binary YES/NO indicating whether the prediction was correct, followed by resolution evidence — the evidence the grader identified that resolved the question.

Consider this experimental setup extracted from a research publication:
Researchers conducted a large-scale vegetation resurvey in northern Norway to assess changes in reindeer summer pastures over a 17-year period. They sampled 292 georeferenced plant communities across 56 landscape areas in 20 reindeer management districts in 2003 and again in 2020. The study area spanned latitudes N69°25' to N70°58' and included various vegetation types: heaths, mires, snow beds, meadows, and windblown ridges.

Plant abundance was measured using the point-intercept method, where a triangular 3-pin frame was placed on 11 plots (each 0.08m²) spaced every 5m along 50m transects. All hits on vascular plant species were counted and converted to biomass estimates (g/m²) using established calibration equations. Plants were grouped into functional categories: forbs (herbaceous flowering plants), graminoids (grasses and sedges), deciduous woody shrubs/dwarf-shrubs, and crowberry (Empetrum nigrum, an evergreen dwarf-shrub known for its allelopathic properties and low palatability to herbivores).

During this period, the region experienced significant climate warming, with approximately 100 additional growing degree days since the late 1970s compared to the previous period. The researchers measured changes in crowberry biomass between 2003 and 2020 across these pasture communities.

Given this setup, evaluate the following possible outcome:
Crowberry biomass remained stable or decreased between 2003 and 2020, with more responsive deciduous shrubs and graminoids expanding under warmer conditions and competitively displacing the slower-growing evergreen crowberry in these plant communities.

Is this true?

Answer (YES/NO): NO